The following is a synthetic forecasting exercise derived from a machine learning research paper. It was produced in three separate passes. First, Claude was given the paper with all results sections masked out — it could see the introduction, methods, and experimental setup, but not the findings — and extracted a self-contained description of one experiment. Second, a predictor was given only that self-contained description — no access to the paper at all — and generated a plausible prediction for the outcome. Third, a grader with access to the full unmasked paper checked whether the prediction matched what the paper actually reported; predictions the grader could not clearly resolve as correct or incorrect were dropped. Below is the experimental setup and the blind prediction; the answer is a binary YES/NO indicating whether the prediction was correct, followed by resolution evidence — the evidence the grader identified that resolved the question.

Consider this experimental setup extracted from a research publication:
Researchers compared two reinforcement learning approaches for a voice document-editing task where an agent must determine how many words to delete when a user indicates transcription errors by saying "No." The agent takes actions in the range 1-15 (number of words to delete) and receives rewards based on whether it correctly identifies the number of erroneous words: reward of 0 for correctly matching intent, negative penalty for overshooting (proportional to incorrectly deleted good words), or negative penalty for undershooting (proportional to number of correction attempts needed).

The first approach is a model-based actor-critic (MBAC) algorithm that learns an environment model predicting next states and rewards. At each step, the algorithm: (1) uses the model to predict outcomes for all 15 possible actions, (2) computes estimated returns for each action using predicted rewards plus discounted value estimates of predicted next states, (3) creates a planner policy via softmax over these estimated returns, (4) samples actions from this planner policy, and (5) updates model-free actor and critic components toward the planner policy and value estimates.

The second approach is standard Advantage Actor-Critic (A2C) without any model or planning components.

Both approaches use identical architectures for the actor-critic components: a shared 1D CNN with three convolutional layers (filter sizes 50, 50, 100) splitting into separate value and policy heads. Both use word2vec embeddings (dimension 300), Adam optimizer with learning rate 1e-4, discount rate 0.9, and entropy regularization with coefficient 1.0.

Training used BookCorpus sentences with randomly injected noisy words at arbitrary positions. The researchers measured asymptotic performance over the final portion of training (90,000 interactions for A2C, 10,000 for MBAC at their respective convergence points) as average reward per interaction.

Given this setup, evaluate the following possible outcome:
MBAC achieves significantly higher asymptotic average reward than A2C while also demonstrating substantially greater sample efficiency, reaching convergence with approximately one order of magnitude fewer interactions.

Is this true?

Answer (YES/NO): NO